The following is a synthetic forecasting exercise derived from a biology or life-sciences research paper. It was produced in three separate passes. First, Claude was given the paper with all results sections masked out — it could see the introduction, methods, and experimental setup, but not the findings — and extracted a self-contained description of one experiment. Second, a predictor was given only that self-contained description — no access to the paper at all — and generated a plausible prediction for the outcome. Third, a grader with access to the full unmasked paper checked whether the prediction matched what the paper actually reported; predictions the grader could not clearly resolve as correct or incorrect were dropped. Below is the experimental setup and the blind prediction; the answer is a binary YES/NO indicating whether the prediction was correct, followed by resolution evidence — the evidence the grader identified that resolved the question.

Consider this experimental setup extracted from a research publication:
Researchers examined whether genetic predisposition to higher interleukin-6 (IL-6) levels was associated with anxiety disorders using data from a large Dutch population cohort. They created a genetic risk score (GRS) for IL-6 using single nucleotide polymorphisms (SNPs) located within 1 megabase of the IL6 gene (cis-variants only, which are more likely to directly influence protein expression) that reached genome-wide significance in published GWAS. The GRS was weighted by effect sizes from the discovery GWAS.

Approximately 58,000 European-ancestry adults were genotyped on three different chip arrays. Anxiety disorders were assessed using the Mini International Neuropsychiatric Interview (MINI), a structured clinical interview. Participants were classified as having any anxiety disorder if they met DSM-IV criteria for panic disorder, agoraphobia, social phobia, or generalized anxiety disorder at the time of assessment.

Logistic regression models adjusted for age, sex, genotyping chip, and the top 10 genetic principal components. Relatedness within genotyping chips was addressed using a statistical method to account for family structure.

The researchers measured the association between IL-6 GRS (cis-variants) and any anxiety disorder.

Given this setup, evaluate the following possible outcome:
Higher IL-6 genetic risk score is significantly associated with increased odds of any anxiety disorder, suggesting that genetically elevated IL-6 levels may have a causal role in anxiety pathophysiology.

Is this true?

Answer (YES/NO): NO